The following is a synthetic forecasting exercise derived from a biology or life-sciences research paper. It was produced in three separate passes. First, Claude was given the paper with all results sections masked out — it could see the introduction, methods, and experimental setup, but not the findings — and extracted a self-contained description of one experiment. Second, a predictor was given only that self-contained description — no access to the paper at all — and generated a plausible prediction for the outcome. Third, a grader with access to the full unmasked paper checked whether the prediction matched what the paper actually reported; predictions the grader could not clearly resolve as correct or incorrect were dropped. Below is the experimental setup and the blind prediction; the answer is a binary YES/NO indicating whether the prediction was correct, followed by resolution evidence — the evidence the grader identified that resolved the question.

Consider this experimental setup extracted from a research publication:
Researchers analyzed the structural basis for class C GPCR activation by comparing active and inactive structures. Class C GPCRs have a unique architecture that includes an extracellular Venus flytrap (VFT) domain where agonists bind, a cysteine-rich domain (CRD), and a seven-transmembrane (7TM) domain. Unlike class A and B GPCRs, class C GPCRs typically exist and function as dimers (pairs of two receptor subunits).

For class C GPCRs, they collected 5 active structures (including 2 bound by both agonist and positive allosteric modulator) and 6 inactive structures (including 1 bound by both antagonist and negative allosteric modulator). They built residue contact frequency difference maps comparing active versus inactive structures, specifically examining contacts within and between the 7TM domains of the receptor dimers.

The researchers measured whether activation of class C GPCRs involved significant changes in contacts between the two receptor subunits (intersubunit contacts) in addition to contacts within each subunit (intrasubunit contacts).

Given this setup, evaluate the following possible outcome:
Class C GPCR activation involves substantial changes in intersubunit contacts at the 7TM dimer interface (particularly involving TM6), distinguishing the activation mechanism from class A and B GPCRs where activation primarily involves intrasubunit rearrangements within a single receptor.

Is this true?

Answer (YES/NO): YES